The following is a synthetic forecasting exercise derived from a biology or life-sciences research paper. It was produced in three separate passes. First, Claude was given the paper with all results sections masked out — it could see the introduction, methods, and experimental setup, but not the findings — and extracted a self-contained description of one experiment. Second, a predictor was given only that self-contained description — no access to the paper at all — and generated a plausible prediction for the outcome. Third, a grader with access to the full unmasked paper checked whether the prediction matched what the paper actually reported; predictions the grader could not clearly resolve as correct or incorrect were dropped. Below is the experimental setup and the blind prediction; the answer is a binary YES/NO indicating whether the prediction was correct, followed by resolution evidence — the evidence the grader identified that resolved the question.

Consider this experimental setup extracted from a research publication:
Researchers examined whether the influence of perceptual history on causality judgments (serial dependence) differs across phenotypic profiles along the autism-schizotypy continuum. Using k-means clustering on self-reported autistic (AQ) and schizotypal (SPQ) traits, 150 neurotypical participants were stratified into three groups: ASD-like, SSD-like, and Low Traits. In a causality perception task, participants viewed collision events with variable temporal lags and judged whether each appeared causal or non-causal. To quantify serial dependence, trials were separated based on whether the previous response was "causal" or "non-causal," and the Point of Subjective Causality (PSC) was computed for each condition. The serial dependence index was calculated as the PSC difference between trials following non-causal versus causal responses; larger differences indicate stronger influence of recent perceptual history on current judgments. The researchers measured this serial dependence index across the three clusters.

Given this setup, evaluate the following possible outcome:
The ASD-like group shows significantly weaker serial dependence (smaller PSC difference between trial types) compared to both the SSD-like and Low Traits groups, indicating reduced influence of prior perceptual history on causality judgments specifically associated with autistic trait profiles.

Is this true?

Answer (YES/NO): NO